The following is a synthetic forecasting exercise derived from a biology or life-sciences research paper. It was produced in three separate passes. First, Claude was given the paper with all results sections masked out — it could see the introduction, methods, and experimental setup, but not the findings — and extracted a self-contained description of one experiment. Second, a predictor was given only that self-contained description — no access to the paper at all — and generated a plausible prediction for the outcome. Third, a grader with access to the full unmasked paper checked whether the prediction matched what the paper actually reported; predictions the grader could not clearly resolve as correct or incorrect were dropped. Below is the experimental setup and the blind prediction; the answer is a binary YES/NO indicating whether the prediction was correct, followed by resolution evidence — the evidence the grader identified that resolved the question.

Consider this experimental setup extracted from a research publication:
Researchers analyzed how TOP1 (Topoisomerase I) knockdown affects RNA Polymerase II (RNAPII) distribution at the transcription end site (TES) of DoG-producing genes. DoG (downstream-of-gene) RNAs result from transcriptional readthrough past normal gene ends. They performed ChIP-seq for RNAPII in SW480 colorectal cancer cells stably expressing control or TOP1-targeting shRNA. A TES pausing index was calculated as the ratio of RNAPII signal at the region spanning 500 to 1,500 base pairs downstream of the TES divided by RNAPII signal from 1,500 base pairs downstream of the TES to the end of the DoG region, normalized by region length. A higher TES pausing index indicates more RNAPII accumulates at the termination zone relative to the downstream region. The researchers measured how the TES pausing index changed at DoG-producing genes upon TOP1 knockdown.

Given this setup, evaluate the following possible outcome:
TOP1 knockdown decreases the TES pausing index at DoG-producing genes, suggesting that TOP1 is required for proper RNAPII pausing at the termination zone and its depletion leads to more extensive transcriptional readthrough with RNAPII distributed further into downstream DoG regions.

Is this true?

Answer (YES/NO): YES